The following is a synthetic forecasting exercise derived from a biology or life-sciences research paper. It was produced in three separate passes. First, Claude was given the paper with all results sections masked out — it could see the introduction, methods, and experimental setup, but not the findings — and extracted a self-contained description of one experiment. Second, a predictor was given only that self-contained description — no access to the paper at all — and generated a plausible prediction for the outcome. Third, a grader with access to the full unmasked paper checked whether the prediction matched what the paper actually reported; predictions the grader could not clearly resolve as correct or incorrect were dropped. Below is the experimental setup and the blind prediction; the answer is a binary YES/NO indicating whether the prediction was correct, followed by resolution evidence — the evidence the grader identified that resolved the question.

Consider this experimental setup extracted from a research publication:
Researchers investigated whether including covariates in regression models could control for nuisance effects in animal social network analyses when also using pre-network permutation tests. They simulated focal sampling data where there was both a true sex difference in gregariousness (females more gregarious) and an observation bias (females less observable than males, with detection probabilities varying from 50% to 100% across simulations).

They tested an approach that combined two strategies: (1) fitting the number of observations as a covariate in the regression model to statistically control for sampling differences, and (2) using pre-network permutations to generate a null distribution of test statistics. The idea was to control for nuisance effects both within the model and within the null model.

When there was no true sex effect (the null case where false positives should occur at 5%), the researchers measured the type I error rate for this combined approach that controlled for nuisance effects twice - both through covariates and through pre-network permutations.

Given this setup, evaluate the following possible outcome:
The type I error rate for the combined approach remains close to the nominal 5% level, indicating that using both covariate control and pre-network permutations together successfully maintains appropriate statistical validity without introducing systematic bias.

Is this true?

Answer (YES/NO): NO